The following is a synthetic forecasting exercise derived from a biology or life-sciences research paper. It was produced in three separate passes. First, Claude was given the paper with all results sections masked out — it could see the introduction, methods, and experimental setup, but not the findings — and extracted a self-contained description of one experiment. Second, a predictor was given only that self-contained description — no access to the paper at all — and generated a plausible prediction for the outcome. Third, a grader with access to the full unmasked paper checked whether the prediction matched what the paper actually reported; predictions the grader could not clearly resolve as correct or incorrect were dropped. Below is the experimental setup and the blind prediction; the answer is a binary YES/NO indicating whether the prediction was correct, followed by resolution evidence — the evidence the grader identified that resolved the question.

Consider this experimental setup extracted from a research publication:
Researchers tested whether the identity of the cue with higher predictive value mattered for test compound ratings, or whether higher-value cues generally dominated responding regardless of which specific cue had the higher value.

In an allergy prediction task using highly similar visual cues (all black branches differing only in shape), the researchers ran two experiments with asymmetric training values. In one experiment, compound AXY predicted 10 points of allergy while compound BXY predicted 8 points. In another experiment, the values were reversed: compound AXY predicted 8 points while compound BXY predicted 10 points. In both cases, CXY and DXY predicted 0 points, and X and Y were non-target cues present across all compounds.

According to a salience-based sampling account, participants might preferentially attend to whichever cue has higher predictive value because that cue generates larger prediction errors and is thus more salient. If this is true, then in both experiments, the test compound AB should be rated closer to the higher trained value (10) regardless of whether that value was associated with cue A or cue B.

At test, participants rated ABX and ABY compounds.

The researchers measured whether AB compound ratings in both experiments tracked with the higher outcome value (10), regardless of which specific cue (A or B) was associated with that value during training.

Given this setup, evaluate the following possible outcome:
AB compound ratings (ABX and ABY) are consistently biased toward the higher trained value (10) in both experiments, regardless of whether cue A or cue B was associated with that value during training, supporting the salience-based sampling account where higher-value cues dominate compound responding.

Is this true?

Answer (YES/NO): NO